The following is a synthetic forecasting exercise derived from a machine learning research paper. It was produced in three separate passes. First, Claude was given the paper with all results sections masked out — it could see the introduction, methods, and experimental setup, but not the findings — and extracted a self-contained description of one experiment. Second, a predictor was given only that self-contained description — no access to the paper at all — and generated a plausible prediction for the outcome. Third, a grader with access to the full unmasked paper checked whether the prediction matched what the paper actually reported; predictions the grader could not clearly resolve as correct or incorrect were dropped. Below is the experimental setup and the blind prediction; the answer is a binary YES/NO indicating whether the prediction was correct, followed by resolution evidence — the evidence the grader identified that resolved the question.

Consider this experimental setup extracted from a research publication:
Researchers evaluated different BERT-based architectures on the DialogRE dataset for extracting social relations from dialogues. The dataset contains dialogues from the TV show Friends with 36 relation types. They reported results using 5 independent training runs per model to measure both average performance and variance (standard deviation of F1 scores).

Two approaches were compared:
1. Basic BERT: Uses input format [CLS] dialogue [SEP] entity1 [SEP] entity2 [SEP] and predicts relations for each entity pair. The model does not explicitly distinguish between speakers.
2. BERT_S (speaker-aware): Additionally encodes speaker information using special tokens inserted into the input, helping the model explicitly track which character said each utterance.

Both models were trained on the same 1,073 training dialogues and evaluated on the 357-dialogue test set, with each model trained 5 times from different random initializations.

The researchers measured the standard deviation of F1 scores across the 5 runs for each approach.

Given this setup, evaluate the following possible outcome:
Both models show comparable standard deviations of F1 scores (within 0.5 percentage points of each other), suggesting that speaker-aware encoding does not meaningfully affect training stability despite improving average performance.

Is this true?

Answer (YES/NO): NO